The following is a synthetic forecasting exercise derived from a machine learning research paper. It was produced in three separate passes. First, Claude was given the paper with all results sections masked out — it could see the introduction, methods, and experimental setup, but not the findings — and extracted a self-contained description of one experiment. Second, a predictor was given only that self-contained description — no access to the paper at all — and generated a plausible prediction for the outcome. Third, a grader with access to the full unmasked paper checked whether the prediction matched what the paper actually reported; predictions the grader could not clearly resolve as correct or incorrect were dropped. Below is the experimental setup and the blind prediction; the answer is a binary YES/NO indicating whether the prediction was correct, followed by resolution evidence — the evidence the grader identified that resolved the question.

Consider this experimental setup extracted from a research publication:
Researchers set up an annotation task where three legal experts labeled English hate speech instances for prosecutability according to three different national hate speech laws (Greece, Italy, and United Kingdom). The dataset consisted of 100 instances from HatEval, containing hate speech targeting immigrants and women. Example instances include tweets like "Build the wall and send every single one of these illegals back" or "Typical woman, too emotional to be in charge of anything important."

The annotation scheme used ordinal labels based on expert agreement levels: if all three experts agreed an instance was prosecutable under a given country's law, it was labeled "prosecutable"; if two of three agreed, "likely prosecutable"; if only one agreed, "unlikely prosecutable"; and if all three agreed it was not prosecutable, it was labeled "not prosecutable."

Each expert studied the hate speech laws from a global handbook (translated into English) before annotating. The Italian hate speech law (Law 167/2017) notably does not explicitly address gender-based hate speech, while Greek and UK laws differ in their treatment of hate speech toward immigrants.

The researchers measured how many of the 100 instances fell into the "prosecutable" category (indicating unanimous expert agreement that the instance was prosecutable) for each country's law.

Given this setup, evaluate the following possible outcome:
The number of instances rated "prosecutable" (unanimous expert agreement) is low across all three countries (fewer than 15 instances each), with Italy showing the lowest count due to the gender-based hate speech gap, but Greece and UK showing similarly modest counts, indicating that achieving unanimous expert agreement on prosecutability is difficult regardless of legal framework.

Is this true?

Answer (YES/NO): NO